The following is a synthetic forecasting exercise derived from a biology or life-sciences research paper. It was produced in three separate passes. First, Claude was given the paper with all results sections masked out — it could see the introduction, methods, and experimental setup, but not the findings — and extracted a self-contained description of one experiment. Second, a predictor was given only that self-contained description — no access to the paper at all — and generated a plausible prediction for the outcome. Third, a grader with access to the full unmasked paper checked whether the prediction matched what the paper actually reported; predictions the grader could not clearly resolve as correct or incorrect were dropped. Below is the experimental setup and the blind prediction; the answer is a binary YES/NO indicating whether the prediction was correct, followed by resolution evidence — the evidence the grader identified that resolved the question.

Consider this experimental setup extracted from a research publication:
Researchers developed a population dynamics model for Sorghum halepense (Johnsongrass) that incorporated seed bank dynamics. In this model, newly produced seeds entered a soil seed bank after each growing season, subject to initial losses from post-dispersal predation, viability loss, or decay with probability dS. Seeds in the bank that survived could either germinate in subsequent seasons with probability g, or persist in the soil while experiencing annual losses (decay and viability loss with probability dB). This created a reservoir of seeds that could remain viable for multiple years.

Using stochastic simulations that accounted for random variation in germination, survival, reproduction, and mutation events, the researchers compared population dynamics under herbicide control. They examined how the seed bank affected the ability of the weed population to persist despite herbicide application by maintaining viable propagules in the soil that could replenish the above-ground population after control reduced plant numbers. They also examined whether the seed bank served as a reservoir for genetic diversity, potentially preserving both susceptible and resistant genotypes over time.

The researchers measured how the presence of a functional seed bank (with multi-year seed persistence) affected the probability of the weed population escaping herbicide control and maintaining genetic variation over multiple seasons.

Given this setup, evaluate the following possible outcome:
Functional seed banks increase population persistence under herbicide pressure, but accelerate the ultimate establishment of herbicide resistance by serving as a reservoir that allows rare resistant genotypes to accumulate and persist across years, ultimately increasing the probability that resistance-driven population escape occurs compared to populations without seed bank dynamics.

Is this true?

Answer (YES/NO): NO